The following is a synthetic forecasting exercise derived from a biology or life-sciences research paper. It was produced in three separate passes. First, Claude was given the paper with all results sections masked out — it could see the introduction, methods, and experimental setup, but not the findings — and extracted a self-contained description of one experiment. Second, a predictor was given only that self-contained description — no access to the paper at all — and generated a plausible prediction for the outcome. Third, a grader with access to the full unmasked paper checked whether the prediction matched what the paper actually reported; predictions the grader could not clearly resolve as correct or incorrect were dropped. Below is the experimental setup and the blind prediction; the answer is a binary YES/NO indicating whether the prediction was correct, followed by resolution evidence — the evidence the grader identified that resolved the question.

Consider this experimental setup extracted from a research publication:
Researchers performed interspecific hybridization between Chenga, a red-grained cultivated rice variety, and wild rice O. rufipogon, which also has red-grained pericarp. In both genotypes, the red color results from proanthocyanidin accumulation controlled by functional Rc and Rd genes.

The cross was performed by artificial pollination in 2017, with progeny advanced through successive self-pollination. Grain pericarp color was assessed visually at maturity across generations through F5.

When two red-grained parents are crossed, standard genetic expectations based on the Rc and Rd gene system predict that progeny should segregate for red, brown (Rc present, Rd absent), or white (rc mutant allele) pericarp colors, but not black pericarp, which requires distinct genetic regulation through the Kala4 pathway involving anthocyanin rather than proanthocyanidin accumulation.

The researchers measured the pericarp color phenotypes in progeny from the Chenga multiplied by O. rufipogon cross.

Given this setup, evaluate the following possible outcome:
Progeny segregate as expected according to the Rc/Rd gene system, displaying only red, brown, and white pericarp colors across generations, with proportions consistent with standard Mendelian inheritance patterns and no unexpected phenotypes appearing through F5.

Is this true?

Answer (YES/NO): NO